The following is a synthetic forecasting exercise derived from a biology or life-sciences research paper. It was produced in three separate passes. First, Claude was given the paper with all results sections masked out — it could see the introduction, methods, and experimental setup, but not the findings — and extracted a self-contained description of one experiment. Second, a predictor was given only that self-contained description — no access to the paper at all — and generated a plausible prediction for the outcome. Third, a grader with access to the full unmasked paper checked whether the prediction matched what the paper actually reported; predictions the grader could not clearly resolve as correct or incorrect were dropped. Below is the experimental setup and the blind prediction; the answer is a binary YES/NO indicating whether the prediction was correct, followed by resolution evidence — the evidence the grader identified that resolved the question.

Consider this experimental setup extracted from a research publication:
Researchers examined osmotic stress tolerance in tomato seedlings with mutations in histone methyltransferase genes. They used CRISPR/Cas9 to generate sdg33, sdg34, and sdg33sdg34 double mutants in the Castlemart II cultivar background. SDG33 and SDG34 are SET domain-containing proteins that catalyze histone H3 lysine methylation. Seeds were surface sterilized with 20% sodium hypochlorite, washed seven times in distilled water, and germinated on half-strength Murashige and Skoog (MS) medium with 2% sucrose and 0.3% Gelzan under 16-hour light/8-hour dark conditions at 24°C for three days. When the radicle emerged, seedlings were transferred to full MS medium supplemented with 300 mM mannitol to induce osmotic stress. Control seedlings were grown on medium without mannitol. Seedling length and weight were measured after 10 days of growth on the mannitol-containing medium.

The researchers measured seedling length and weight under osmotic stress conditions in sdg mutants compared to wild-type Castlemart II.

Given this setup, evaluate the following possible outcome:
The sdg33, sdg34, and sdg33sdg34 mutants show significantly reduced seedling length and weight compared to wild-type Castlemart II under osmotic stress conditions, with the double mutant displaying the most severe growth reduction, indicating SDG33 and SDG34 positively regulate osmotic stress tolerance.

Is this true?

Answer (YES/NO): NO